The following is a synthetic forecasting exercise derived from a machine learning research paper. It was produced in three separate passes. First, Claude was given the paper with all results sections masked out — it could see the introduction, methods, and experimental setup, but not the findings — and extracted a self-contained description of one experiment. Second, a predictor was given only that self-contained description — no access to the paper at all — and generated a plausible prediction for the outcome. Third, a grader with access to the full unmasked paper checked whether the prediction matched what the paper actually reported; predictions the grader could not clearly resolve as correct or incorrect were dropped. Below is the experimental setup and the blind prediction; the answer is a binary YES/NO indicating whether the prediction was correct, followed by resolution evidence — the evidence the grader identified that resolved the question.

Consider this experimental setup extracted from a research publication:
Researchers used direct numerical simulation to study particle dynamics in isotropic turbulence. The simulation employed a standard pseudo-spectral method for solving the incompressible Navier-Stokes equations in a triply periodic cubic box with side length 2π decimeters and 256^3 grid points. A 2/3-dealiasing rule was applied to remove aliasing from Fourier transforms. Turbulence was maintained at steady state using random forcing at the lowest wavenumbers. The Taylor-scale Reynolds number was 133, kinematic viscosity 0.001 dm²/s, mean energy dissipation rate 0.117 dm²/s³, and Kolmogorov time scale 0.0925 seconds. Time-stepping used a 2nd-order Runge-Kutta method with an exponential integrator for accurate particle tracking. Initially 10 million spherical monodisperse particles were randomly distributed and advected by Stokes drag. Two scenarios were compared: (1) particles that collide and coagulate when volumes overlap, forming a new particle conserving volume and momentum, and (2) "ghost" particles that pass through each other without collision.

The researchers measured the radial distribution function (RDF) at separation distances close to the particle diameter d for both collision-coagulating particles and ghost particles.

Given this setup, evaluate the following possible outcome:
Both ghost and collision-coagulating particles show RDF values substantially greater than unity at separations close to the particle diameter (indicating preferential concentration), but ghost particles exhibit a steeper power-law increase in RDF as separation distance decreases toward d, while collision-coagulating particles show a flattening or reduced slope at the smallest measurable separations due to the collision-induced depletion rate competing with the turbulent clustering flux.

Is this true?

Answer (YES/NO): NO